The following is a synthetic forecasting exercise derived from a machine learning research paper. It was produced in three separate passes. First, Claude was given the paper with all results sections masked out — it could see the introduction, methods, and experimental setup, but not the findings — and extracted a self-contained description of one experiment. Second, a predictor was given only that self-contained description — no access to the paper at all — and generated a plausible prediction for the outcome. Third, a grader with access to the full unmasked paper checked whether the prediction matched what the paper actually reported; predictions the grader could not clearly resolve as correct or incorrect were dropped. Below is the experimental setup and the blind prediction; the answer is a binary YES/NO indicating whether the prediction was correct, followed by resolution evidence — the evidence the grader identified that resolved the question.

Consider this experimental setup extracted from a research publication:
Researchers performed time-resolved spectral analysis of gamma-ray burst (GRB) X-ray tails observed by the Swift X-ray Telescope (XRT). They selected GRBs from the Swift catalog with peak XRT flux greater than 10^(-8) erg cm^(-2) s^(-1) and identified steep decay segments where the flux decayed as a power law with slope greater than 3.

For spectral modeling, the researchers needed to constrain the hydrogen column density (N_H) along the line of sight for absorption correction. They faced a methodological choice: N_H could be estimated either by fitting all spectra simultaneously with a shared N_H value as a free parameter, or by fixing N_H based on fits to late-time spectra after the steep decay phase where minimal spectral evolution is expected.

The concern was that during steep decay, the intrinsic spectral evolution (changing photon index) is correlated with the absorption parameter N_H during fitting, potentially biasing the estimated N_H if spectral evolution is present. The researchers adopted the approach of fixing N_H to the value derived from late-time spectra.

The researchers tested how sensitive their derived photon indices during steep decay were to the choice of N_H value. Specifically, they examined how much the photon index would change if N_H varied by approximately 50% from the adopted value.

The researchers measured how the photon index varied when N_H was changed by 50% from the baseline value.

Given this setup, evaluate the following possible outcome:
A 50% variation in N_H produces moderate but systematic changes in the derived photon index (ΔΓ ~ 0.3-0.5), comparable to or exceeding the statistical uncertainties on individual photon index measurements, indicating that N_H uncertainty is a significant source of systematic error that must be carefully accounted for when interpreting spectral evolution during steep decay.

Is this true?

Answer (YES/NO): NO